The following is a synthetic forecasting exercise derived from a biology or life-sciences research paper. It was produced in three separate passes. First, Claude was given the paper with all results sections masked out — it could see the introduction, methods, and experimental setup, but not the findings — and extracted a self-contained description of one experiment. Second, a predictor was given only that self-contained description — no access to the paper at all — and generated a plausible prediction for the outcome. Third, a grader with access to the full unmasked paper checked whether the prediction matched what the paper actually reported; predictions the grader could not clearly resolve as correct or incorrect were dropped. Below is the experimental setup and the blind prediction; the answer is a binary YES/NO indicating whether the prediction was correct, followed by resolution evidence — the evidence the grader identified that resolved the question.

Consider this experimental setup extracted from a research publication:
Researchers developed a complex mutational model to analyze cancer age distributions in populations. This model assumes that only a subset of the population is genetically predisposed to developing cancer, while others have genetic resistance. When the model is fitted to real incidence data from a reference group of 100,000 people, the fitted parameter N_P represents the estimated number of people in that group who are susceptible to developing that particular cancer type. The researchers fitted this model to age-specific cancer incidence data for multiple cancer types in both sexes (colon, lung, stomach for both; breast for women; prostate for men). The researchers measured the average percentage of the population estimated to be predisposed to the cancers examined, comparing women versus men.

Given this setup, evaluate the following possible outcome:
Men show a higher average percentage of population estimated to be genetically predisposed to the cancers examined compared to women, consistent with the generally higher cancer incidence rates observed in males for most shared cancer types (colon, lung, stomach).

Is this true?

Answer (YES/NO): YES